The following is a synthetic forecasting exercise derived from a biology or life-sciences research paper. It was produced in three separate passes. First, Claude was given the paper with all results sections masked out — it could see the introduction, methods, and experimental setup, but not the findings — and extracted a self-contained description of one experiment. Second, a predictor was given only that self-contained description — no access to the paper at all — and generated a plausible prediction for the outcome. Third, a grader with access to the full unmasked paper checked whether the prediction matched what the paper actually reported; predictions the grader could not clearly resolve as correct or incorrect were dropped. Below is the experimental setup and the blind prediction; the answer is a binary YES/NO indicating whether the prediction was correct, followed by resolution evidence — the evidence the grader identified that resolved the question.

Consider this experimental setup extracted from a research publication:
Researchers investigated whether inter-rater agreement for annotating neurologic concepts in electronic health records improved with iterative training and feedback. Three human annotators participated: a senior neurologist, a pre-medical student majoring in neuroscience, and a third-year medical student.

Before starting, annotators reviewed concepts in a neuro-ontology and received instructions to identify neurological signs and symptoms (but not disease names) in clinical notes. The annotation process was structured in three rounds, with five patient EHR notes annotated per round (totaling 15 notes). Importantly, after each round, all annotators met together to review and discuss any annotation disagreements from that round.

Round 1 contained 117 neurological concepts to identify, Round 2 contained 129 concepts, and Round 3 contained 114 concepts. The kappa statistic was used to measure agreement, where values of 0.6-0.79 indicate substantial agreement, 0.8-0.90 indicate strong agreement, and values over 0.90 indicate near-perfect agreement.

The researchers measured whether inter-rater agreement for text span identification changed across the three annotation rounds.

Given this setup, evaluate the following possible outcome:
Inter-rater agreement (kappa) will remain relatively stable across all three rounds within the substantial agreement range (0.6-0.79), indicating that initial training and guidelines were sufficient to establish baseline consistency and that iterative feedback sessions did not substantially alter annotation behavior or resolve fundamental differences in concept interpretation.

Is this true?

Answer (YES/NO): NO